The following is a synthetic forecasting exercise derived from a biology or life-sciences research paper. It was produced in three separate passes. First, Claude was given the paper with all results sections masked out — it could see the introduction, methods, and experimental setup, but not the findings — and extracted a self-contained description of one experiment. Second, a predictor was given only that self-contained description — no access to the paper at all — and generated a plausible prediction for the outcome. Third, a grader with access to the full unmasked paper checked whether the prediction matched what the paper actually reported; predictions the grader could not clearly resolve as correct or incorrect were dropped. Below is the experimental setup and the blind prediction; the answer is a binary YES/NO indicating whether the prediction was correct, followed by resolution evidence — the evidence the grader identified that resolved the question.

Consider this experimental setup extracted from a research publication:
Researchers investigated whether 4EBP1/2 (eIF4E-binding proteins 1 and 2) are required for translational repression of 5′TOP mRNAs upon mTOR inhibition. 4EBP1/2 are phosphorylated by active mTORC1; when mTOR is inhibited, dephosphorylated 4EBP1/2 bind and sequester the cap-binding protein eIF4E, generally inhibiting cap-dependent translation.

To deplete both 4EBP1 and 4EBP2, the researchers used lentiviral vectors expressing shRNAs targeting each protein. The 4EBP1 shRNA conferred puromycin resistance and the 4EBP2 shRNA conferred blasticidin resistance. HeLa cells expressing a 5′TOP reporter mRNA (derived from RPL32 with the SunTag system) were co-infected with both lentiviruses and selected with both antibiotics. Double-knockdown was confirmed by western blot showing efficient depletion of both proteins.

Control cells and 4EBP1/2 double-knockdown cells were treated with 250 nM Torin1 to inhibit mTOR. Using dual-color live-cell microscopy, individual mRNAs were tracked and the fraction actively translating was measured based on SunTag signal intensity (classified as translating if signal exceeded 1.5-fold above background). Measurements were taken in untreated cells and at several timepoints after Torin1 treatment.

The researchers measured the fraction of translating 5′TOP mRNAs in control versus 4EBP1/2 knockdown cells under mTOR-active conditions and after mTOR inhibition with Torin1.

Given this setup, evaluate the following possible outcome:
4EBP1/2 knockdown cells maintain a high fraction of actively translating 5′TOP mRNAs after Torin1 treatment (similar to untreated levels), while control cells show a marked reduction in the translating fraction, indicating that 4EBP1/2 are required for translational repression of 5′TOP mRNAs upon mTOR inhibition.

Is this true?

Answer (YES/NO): YES